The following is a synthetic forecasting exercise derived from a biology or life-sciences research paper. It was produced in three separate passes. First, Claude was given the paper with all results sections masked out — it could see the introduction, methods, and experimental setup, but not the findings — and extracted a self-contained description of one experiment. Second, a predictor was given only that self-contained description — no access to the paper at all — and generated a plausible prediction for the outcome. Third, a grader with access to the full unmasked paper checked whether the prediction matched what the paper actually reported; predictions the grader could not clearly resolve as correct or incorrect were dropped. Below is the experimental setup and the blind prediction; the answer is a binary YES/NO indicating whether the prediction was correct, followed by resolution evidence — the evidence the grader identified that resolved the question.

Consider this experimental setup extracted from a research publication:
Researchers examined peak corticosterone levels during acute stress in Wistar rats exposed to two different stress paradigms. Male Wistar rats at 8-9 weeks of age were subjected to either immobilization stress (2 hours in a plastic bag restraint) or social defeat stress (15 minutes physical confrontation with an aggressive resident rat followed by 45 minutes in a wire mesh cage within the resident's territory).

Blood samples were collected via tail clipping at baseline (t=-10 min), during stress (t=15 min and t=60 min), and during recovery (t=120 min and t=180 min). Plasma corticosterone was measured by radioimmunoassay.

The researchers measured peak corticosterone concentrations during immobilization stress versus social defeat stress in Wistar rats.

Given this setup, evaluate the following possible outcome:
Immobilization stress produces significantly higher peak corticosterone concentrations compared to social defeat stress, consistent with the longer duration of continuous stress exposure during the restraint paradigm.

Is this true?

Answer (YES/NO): NO